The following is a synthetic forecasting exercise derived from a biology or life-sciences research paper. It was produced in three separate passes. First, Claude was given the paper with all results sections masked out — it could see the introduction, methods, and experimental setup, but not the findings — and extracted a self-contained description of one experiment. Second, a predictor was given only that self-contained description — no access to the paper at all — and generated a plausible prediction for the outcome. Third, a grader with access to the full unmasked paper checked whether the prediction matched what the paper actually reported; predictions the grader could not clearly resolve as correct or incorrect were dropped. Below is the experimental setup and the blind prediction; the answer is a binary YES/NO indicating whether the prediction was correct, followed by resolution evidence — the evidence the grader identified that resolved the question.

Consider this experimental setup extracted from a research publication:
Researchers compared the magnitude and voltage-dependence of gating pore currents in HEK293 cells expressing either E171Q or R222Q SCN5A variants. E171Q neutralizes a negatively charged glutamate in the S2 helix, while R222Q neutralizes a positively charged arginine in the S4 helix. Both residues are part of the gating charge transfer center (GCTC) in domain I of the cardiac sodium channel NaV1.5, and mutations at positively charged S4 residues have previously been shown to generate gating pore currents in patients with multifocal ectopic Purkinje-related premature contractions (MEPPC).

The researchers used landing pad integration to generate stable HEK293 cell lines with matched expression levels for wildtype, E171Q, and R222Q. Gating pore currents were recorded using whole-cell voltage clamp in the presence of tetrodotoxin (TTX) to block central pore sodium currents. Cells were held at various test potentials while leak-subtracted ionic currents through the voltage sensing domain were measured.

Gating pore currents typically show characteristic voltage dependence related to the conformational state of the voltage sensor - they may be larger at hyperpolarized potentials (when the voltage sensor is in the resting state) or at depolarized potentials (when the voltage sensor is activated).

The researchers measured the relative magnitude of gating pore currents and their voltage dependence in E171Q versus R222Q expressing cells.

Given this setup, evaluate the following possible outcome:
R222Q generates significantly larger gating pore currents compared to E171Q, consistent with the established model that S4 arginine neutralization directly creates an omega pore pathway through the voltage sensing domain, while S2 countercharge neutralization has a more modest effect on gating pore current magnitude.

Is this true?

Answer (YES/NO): NO